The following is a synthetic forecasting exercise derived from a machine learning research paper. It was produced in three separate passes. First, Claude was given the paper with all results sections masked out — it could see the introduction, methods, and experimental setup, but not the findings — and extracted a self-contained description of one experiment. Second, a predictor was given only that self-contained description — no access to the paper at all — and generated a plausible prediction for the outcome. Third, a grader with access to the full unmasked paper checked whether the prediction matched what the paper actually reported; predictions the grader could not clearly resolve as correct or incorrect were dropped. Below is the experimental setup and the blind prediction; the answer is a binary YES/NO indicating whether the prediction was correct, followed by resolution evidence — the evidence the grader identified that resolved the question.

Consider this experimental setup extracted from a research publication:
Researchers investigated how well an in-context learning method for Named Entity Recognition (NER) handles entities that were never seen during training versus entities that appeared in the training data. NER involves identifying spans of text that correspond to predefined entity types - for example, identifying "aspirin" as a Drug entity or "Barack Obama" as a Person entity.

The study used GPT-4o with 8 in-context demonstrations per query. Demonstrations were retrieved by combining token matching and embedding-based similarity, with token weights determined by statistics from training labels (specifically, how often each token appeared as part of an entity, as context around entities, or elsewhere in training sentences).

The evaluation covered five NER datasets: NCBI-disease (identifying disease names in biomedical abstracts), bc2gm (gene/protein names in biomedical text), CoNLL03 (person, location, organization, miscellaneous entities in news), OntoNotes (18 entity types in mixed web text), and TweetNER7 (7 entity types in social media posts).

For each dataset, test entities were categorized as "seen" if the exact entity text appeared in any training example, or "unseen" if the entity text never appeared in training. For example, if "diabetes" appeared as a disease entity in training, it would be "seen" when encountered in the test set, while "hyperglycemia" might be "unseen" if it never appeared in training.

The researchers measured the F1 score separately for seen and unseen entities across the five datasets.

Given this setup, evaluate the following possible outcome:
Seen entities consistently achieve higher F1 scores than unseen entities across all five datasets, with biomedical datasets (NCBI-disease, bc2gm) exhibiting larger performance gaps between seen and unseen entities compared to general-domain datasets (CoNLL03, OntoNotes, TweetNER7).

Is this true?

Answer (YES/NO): NO